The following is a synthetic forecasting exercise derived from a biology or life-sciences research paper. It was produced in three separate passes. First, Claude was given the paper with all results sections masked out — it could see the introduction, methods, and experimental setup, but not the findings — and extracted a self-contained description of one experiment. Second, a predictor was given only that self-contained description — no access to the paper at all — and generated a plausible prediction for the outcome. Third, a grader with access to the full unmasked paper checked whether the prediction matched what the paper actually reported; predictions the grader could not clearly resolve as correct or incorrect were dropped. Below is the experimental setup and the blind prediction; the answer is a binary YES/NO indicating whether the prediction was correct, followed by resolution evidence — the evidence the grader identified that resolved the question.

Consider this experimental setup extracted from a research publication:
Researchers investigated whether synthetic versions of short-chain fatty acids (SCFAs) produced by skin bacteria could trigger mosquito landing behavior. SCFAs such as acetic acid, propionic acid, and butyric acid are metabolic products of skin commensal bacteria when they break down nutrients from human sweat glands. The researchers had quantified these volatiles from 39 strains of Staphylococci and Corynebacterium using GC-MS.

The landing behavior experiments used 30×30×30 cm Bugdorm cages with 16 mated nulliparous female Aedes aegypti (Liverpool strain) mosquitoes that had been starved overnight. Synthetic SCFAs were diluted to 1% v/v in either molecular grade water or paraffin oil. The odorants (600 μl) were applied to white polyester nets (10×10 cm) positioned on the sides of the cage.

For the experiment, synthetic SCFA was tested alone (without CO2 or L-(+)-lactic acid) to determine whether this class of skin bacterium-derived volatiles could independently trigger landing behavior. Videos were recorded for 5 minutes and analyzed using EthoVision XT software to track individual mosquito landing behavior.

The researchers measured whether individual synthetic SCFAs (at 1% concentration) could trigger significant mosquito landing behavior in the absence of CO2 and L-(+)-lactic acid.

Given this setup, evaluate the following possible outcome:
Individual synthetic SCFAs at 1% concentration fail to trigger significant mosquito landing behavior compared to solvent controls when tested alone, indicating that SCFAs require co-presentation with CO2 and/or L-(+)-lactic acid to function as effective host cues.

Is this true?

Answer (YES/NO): YES